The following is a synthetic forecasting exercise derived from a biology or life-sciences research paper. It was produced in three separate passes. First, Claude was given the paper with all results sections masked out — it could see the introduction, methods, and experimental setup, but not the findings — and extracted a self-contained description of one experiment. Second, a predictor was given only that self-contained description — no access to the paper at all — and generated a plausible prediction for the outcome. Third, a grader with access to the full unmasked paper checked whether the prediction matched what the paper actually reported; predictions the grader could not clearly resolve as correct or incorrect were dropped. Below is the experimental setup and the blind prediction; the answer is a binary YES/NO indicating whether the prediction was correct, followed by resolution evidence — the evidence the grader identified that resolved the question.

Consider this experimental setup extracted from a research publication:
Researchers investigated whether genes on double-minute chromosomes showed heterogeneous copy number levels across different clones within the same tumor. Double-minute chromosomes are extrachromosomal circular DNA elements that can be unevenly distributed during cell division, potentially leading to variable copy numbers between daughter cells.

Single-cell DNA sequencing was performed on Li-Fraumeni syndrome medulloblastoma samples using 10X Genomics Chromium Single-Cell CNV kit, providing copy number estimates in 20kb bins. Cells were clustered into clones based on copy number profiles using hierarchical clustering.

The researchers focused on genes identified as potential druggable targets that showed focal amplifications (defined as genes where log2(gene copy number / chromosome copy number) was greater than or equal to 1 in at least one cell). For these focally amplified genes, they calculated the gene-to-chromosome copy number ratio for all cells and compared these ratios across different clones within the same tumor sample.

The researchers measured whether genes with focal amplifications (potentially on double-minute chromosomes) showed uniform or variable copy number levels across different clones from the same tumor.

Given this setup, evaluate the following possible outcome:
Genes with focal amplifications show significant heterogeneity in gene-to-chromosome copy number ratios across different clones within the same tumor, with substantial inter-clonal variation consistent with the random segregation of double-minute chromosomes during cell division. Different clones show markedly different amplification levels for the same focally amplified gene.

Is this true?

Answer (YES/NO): YES